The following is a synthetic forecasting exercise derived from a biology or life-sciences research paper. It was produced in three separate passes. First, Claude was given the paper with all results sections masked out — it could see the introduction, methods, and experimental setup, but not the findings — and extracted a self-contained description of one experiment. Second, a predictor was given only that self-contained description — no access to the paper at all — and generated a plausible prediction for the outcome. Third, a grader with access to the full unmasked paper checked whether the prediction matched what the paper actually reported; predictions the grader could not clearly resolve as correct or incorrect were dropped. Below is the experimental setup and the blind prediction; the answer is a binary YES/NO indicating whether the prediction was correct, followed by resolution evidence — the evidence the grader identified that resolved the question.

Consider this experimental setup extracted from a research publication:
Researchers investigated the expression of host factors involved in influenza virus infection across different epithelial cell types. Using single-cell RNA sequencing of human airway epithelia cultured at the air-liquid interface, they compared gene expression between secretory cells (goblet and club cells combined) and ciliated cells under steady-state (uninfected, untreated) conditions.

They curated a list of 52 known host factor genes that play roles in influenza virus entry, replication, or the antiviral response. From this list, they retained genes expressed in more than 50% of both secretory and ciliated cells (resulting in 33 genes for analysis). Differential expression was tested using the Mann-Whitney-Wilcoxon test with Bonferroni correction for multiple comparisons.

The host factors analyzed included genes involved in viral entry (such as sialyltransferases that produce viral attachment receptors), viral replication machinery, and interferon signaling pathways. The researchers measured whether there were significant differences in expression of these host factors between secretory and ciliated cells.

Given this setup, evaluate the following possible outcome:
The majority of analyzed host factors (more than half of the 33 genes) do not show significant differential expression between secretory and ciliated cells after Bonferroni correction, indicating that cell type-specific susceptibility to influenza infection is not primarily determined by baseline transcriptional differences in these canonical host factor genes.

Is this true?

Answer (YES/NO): NO